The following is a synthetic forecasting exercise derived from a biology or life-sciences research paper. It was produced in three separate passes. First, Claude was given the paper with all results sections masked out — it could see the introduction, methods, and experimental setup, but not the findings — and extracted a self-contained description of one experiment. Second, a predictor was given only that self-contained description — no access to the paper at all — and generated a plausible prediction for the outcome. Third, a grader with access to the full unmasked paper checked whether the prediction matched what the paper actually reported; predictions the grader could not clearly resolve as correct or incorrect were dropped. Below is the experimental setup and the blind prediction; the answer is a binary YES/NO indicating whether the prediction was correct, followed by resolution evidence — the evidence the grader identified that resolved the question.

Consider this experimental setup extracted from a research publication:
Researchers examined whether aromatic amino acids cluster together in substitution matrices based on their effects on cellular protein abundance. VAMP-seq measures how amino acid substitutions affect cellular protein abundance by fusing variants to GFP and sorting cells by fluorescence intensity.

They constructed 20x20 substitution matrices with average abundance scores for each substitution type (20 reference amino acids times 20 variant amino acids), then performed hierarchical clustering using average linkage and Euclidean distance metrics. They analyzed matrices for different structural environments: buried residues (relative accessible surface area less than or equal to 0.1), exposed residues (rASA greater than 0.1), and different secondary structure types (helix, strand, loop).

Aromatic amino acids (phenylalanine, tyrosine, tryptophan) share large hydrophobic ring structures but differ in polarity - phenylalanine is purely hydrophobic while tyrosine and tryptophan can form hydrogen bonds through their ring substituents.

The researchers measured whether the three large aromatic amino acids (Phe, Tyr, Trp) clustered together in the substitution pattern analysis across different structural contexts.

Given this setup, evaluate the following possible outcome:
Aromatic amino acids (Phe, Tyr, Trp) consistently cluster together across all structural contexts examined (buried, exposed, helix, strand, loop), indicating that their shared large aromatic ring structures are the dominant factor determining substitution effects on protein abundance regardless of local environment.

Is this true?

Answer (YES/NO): NO